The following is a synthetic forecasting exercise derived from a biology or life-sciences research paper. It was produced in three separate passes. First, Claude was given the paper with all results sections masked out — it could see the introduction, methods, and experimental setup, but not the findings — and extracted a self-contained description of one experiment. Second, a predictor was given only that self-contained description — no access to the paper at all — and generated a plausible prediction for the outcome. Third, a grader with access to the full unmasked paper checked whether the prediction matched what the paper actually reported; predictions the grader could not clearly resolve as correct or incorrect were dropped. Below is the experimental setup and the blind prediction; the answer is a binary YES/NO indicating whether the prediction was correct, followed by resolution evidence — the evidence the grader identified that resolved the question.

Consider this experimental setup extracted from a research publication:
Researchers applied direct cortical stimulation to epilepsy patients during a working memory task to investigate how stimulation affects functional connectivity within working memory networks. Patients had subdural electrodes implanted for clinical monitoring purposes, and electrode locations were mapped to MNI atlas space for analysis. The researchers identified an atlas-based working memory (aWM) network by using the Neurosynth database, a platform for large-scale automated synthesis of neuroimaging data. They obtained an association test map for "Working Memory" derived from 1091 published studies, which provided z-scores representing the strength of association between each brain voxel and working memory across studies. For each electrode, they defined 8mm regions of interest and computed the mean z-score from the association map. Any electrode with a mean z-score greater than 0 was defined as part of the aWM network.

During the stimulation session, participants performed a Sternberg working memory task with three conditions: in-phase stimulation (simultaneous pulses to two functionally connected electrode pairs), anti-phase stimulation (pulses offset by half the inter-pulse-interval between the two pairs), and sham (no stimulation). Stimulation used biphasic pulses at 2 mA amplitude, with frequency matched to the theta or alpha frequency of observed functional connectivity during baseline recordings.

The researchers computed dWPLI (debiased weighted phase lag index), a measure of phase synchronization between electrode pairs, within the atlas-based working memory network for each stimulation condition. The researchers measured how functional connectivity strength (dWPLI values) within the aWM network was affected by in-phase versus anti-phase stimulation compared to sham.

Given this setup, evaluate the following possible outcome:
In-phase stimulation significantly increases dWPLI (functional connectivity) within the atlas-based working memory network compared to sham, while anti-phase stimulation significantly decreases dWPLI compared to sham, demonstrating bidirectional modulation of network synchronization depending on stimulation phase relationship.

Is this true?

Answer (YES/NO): NO